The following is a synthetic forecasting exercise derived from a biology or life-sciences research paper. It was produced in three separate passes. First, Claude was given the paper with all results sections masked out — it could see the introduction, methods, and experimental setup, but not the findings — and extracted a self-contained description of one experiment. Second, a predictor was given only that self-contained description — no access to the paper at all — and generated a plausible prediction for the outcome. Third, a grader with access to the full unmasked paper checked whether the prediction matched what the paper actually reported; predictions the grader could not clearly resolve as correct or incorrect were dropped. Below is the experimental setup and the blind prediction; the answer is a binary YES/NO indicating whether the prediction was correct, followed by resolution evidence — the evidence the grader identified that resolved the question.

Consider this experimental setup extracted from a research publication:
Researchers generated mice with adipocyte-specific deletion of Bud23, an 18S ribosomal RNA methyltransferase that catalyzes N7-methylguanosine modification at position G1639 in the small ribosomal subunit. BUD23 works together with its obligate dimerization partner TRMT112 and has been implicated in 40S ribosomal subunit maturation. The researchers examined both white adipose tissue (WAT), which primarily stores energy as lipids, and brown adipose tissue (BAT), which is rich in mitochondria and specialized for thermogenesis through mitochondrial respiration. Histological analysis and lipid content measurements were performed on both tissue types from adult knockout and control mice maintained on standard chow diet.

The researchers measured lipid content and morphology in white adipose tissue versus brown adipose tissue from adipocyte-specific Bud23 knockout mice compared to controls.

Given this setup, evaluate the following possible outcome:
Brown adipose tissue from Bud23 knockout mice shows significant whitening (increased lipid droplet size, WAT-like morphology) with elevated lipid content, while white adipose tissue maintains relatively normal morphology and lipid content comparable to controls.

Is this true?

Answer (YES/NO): NO